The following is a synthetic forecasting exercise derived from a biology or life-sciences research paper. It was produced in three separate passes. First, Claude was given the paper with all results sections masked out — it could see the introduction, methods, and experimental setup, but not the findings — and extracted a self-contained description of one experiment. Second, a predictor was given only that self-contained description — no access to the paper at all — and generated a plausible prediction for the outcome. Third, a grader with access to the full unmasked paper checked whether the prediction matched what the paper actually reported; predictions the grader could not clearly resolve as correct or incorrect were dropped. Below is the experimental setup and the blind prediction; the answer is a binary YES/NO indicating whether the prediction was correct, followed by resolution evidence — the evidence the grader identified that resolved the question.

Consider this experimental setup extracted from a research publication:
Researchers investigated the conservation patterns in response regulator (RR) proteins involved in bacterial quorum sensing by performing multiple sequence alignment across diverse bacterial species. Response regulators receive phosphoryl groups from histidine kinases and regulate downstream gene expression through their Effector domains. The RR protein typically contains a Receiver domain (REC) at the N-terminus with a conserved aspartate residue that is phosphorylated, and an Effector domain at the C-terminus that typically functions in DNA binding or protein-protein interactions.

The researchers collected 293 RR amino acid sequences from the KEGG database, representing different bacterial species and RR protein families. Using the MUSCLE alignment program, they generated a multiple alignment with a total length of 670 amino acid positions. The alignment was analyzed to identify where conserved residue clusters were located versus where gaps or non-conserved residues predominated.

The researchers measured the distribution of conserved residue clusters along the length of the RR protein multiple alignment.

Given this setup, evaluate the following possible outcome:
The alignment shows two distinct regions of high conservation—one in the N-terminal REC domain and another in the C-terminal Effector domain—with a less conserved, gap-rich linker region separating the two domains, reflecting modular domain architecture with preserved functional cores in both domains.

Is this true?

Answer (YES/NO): YES